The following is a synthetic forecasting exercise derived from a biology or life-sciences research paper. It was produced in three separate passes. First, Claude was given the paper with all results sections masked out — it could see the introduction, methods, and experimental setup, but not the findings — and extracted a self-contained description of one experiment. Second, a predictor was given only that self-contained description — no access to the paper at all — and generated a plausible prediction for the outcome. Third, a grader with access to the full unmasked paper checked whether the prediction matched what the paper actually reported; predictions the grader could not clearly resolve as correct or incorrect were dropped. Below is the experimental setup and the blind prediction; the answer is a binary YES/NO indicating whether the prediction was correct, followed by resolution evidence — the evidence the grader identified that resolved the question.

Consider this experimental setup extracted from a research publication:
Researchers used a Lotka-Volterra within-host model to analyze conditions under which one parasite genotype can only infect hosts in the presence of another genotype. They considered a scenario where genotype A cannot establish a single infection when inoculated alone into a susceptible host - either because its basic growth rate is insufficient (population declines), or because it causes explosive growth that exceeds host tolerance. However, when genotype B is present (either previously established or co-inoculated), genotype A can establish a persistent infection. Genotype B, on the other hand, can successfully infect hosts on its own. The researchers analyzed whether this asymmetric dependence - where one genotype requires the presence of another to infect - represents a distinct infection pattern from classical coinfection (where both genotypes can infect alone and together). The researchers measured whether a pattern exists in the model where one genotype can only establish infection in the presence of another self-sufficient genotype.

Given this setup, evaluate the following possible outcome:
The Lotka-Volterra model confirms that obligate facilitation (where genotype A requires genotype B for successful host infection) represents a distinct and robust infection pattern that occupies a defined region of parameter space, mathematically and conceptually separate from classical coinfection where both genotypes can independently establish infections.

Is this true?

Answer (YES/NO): YES